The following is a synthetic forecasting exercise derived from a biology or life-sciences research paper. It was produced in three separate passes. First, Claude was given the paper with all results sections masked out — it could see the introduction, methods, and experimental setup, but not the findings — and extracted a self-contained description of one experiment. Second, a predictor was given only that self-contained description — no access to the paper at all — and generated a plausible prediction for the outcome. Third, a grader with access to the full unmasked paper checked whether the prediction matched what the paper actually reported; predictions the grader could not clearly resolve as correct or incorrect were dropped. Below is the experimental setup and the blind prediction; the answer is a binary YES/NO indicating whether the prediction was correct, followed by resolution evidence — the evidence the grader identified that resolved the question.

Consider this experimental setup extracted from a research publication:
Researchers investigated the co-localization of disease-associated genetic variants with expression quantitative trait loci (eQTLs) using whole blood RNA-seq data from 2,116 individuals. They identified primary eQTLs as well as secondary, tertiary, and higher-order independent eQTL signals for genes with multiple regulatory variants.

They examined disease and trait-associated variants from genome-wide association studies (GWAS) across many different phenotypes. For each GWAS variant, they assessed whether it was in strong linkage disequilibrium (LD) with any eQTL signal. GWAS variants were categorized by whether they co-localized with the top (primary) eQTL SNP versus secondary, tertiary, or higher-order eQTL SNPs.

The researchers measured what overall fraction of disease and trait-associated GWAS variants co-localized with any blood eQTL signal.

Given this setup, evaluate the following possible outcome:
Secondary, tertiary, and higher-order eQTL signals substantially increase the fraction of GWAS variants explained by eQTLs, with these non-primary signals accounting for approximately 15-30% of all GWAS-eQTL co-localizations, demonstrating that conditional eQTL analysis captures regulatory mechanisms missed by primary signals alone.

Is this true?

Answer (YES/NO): YES